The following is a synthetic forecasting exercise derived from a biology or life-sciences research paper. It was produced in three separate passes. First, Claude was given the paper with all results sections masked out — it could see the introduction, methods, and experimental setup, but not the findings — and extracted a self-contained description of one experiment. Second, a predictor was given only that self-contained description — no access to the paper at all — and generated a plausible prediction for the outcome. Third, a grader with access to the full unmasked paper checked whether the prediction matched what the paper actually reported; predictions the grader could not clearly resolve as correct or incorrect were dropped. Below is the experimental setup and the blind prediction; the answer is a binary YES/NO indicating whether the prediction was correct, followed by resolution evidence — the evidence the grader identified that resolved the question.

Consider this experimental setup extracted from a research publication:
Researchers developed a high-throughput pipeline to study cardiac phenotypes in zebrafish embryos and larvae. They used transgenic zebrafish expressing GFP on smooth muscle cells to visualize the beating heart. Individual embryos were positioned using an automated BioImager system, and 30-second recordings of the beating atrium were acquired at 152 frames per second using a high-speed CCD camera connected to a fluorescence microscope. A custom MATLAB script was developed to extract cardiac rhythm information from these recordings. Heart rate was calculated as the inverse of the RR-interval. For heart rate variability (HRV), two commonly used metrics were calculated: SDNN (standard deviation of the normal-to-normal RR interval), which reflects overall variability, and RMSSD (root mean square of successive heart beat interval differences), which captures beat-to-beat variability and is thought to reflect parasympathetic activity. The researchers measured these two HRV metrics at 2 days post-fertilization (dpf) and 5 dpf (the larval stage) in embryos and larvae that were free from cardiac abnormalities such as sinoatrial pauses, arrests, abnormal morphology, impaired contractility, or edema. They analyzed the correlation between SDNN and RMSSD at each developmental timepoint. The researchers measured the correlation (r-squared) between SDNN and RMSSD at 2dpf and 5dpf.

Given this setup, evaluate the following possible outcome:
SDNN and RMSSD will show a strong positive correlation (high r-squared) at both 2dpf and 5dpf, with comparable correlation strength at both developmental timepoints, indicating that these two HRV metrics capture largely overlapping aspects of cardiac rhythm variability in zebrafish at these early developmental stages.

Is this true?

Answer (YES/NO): YES